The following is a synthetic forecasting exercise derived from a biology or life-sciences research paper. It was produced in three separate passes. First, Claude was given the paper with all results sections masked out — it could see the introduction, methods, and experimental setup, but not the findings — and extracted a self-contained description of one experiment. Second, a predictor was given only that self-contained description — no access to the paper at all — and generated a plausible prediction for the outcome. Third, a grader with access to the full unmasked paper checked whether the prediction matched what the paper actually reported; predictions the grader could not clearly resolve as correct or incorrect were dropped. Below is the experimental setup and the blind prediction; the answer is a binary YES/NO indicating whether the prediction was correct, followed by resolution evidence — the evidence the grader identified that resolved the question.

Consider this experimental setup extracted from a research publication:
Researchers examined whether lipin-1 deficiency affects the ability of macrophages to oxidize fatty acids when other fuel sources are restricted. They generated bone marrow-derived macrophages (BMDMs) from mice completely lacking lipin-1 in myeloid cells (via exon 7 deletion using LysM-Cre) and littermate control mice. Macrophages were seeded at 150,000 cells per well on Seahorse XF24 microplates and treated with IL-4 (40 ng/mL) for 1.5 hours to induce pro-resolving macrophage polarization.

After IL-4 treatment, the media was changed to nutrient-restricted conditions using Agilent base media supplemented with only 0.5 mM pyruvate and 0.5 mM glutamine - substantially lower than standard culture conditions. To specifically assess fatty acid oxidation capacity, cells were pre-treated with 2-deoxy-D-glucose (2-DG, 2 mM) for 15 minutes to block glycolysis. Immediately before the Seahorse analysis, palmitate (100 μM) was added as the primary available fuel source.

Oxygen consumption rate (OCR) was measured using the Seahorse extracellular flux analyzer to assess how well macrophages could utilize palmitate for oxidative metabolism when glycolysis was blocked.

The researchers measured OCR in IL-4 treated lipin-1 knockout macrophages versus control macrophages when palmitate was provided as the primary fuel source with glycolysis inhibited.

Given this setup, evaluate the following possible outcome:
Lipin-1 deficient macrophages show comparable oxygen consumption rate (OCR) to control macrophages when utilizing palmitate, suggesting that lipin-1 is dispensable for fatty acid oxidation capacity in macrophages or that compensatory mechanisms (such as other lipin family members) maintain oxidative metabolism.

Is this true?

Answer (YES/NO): NO